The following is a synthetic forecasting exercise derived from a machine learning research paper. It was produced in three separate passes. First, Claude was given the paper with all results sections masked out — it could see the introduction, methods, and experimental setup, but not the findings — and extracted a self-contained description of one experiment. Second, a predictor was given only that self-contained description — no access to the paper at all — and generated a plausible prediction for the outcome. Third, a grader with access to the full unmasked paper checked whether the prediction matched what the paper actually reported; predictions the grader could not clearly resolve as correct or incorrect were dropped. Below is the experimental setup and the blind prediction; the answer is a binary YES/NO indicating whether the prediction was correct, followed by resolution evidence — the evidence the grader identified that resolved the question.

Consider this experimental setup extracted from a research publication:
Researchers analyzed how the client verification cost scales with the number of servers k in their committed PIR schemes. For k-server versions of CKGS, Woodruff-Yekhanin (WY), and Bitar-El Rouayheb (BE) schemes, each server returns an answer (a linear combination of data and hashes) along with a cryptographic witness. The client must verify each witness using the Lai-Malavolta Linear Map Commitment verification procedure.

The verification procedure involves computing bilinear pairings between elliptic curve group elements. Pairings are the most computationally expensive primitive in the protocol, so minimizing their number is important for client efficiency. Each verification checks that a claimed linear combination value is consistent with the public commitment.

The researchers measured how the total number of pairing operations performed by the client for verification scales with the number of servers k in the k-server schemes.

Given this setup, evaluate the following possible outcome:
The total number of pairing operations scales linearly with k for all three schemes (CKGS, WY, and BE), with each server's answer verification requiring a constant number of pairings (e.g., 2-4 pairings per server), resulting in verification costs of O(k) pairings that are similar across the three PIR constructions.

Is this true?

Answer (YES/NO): YES